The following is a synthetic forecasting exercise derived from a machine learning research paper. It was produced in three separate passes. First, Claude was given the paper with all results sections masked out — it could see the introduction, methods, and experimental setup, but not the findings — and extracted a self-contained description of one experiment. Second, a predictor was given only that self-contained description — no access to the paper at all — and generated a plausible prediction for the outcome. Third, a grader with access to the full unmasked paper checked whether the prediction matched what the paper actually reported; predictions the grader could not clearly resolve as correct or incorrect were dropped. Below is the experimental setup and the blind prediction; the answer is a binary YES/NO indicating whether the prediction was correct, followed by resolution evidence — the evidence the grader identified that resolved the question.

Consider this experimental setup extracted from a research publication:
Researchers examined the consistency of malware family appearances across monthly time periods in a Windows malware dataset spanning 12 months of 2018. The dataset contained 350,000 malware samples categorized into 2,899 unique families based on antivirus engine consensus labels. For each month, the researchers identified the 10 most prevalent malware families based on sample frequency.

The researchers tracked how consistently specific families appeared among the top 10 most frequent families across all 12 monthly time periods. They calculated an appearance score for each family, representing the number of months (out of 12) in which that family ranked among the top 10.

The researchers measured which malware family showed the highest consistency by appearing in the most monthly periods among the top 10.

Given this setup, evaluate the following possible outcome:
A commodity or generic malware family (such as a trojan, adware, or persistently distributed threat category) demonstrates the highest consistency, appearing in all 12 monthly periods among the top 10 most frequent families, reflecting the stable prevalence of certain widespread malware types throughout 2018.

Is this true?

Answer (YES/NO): NO